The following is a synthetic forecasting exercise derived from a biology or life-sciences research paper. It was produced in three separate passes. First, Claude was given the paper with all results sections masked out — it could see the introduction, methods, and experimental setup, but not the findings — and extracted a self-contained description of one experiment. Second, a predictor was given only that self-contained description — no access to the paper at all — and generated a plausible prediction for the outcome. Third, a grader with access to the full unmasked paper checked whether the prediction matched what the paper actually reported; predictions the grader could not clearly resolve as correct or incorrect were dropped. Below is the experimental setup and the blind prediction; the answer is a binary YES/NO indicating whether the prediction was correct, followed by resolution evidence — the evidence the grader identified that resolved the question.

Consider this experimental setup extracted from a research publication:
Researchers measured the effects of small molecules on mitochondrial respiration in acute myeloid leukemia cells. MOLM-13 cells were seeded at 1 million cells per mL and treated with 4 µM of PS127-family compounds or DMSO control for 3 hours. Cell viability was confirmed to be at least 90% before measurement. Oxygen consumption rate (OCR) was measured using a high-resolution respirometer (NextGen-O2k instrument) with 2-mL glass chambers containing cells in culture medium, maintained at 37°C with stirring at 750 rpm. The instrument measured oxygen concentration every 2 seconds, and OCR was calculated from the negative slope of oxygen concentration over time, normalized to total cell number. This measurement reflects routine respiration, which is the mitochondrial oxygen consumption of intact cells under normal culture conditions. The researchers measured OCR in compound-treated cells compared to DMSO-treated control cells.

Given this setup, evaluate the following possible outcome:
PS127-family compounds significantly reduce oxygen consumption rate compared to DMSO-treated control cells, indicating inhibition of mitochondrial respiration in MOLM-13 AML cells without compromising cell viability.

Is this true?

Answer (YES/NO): YES